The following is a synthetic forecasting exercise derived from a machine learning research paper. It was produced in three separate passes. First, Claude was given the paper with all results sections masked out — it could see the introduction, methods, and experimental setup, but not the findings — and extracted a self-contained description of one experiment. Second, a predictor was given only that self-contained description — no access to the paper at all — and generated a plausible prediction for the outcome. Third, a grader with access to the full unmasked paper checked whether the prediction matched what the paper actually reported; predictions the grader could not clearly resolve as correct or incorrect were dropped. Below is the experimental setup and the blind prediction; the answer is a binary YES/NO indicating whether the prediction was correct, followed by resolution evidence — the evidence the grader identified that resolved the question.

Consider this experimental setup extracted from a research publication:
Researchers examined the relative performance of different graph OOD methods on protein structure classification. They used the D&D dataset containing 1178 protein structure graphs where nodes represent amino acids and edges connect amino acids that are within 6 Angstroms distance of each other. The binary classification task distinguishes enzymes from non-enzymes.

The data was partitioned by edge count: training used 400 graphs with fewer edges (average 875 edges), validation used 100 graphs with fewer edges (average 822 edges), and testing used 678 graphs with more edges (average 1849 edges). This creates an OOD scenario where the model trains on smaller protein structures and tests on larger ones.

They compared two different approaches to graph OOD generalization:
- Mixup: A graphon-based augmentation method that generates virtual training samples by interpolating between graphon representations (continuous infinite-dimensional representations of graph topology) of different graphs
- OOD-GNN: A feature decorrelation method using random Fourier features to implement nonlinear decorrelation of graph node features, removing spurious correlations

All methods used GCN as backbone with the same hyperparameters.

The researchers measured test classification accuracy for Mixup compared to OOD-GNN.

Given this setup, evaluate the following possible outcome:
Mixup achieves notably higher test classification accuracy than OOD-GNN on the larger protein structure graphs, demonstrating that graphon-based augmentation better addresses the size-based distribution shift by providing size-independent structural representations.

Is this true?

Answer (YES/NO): NO